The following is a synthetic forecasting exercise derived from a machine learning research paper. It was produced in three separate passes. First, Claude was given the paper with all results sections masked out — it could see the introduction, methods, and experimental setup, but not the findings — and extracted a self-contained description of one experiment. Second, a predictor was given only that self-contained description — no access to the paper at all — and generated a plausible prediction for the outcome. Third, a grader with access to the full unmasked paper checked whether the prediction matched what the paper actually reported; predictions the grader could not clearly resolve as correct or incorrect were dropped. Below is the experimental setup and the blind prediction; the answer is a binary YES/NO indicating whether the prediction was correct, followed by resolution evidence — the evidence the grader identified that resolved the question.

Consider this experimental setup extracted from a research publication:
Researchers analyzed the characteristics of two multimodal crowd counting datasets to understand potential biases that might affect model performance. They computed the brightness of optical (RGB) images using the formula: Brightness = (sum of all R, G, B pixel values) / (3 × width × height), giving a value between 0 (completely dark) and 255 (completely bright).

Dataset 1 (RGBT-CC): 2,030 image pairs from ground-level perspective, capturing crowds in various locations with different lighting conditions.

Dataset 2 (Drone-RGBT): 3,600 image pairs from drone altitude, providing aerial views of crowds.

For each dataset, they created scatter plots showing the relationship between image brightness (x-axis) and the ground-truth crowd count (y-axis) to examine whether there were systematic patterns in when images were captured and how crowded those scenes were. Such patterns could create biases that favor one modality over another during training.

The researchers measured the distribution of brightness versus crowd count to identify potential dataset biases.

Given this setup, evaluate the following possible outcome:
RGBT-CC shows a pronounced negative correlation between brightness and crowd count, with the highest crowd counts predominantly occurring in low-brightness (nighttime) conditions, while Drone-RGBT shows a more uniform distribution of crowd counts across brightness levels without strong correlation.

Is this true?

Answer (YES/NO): YES